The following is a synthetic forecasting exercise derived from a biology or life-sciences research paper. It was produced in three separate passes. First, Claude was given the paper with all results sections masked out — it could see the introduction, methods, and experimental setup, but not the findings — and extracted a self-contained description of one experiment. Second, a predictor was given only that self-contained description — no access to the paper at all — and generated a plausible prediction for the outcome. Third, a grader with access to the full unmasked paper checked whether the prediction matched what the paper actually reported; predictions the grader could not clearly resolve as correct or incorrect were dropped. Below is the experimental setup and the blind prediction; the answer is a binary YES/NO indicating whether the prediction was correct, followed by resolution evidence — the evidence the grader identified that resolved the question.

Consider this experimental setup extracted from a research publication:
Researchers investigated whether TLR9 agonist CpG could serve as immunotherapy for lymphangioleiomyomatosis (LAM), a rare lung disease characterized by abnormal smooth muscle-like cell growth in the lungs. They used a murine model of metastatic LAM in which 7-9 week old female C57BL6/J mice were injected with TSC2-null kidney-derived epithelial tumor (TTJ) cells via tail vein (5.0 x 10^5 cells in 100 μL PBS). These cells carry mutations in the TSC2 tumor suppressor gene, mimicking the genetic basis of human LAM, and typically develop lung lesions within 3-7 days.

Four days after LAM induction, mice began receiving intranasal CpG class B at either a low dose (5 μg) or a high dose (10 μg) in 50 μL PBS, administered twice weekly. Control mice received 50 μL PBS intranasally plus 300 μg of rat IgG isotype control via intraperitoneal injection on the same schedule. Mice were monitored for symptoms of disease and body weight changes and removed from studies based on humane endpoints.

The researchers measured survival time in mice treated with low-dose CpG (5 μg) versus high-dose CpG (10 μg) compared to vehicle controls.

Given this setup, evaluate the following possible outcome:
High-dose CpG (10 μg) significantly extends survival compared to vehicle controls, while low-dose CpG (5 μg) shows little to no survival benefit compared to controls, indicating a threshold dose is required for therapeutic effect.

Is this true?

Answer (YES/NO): NO